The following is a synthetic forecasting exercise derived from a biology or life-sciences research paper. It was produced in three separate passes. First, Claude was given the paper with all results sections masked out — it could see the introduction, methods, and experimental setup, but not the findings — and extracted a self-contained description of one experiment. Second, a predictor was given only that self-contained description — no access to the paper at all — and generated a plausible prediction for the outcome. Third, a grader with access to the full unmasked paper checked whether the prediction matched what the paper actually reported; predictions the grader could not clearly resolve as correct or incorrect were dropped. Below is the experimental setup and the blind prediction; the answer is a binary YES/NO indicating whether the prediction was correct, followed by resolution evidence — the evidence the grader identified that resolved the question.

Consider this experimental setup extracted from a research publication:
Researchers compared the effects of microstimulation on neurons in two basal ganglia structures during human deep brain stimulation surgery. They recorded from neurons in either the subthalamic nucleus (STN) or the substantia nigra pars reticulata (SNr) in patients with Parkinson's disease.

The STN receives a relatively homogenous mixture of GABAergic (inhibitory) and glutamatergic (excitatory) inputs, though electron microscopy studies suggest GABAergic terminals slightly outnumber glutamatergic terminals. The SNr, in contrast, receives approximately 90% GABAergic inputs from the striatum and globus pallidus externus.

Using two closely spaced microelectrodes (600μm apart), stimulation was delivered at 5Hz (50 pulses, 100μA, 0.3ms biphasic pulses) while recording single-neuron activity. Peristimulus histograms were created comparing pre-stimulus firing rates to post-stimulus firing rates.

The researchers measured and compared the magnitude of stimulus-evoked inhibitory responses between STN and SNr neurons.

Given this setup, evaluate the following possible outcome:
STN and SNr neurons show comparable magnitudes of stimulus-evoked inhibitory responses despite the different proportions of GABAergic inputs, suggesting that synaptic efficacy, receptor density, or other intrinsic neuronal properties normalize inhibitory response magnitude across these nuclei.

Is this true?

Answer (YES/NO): NO